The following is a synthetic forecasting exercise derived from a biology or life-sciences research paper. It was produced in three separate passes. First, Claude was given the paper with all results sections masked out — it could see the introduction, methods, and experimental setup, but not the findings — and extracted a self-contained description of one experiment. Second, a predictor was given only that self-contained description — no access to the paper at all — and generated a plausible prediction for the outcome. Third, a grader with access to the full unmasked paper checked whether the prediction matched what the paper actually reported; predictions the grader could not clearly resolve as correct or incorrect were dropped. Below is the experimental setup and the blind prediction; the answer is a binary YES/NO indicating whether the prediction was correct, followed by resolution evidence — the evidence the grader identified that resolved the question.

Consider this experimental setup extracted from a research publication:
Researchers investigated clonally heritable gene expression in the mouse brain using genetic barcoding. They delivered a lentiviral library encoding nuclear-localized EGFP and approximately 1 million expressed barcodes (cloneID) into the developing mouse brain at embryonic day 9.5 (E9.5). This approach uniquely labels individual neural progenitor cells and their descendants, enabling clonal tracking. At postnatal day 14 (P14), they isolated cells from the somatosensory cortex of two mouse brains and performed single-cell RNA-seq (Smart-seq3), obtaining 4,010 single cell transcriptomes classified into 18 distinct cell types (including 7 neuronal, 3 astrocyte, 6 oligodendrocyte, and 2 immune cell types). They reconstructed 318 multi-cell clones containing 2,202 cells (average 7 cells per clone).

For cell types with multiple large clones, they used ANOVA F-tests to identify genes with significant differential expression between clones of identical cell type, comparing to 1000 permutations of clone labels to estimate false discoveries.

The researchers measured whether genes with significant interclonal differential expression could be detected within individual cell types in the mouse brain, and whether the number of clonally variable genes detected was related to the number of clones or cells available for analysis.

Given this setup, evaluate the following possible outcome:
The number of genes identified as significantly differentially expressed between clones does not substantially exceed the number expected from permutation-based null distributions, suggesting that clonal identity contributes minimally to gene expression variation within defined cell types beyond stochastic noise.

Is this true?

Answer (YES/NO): NO